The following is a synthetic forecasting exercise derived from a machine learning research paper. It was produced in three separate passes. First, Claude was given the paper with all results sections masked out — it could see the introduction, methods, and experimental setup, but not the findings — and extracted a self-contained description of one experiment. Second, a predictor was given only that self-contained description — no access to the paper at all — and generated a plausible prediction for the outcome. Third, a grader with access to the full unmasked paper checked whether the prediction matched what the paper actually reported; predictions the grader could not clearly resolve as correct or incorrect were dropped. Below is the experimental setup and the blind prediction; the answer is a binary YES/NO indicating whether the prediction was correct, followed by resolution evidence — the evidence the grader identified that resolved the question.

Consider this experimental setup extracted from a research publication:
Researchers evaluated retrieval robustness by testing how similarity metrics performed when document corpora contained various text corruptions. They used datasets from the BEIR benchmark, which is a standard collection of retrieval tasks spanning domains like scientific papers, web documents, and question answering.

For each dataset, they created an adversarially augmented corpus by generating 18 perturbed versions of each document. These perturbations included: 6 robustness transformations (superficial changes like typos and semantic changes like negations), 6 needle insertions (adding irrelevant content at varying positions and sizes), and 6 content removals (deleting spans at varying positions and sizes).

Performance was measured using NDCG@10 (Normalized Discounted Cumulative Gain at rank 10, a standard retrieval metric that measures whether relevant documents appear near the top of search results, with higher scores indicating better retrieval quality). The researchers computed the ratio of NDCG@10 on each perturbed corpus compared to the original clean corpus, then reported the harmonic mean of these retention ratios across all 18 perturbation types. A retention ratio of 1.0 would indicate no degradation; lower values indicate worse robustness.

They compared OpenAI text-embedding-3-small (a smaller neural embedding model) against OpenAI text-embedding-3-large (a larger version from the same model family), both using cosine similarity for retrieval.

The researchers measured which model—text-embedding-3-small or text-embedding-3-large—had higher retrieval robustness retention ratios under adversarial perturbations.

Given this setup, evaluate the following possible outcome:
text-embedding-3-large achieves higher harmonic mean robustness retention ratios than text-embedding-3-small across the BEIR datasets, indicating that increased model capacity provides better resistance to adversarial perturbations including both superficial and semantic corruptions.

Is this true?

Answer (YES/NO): YES